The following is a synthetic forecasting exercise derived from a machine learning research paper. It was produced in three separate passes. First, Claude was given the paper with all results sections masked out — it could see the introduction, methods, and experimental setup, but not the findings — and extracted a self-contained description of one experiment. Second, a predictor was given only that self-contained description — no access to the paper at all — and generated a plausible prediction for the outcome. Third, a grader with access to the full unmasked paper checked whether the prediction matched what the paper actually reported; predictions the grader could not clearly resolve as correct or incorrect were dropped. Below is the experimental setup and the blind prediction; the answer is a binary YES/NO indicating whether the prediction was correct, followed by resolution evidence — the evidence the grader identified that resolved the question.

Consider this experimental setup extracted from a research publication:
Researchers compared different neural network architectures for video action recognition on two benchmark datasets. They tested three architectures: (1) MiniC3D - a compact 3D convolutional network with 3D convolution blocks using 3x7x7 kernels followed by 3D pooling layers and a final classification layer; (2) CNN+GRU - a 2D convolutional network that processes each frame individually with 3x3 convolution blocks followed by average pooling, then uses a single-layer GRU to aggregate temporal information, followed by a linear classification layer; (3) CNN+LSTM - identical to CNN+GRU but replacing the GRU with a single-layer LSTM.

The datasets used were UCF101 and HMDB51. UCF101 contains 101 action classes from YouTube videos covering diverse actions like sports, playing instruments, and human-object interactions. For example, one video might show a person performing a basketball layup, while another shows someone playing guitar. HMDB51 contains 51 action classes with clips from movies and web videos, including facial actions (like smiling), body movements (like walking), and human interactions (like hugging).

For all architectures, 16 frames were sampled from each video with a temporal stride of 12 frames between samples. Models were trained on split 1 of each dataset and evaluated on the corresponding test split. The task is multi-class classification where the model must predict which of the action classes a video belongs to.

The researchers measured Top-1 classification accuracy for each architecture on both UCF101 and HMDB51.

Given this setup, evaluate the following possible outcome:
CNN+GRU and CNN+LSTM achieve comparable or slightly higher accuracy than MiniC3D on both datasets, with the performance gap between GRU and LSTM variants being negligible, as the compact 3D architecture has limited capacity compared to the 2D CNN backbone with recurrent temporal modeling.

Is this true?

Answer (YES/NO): NO